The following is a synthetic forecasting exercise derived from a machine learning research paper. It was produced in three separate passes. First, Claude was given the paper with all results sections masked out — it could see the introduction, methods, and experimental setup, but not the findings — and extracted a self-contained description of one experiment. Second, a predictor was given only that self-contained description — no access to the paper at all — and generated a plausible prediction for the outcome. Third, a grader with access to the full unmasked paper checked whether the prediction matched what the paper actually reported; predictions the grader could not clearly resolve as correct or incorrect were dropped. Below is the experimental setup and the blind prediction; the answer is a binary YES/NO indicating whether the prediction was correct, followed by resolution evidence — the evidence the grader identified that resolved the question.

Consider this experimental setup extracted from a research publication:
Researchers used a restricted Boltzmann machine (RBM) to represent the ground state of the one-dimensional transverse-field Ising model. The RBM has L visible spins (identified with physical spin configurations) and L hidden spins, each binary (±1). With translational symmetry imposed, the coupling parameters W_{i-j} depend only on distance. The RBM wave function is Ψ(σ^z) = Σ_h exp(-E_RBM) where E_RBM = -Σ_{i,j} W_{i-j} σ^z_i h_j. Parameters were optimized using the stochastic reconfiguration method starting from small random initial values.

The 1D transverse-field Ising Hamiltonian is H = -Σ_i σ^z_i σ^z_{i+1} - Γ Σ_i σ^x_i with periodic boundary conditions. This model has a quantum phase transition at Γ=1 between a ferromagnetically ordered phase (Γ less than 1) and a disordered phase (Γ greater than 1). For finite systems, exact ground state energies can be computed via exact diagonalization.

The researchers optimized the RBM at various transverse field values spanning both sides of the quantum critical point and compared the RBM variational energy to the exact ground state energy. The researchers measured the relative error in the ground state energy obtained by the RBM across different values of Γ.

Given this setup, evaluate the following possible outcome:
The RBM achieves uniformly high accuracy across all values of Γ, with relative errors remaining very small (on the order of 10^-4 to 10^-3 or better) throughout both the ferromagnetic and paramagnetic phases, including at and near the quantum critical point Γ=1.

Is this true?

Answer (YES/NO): NO